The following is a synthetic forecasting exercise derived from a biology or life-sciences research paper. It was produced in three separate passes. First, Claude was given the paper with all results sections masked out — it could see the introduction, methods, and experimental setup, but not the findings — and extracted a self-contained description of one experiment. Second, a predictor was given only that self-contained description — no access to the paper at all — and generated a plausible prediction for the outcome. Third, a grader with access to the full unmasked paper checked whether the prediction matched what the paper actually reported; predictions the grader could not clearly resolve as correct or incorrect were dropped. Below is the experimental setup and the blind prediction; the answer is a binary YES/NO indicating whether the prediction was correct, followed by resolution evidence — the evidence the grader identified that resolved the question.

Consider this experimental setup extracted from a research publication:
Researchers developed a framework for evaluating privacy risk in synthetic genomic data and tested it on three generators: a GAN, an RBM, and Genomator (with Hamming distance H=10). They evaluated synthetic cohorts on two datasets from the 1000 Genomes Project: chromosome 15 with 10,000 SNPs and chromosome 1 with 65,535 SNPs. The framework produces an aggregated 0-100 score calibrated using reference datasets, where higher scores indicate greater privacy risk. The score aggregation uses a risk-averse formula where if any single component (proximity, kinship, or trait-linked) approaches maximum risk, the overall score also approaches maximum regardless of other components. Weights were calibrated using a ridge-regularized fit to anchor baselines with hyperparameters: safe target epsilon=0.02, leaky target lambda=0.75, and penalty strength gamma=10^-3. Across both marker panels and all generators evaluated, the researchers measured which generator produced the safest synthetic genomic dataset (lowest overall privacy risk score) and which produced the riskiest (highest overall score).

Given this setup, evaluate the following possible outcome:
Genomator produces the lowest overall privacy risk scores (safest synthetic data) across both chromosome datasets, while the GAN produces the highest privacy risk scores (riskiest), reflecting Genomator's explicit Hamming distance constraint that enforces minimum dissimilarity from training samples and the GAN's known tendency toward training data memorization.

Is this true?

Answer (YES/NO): NO